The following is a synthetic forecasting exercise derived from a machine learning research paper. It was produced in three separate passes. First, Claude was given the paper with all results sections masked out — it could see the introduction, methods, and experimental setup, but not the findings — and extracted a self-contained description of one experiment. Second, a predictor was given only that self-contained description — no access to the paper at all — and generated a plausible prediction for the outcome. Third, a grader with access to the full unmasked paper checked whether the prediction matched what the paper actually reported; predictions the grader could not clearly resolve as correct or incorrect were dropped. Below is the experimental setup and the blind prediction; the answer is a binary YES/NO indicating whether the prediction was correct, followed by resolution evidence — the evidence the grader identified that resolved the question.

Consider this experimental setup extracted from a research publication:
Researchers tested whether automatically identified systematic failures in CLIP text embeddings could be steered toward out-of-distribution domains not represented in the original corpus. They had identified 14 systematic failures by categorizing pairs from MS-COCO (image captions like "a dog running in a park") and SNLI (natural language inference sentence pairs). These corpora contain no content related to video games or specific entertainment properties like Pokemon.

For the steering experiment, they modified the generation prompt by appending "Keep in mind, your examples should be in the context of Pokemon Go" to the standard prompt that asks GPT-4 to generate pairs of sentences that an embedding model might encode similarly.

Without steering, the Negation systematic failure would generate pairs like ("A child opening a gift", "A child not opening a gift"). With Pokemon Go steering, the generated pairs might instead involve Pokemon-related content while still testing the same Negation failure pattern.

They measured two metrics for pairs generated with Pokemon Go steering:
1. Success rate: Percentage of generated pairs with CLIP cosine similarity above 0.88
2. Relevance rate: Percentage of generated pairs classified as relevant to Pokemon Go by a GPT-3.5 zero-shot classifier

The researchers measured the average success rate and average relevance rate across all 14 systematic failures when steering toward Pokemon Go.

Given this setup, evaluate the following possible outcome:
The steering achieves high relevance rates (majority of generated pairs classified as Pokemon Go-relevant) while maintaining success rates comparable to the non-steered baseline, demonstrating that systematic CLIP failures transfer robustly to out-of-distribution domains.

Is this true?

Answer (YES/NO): NO